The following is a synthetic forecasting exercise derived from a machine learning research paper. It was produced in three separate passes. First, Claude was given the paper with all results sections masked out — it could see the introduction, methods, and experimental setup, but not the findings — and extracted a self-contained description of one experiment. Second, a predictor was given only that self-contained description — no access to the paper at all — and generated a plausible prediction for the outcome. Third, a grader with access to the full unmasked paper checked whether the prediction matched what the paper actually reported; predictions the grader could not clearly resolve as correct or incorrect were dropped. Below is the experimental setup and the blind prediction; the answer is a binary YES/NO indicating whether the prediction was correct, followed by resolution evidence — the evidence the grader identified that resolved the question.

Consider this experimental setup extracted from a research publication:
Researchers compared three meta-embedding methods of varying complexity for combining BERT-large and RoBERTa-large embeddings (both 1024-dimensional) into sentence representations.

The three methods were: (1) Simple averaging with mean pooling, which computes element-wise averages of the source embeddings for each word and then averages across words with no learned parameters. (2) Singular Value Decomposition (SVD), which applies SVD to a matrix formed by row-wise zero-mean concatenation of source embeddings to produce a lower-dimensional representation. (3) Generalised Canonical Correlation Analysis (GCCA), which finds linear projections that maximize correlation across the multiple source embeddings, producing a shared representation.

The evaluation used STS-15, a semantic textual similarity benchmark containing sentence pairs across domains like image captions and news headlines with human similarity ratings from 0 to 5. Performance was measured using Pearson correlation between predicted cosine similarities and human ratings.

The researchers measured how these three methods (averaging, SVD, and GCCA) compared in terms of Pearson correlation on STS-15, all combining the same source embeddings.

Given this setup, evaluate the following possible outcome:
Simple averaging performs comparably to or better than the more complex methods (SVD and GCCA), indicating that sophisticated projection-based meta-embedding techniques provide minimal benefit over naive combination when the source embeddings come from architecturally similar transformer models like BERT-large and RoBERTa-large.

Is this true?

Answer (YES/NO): NO